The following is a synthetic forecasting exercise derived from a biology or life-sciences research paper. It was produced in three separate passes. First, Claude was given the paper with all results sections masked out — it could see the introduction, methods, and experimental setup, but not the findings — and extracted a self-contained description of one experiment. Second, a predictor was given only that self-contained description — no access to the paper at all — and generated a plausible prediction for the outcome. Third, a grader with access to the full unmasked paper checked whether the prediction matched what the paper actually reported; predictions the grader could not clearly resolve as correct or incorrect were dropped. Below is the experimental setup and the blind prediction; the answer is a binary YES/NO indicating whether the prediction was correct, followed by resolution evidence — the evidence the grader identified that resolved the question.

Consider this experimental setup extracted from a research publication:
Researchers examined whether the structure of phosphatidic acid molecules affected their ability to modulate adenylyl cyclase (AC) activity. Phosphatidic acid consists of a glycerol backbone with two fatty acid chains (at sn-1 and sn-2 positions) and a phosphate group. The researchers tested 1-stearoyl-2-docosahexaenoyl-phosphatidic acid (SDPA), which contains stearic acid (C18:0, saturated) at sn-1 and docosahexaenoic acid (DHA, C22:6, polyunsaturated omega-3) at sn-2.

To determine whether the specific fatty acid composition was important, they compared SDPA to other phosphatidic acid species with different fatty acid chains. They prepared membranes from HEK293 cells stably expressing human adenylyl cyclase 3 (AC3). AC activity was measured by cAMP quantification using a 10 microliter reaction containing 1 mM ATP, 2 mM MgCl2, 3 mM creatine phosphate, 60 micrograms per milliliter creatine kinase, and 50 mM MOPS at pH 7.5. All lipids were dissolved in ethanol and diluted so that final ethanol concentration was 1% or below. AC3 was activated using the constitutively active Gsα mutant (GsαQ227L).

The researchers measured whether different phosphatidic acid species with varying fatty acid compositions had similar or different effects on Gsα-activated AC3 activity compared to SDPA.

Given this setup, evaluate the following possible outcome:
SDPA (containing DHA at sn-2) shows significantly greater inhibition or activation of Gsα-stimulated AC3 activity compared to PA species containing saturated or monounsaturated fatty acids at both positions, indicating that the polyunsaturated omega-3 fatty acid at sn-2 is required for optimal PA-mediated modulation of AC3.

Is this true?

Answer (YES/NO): NO